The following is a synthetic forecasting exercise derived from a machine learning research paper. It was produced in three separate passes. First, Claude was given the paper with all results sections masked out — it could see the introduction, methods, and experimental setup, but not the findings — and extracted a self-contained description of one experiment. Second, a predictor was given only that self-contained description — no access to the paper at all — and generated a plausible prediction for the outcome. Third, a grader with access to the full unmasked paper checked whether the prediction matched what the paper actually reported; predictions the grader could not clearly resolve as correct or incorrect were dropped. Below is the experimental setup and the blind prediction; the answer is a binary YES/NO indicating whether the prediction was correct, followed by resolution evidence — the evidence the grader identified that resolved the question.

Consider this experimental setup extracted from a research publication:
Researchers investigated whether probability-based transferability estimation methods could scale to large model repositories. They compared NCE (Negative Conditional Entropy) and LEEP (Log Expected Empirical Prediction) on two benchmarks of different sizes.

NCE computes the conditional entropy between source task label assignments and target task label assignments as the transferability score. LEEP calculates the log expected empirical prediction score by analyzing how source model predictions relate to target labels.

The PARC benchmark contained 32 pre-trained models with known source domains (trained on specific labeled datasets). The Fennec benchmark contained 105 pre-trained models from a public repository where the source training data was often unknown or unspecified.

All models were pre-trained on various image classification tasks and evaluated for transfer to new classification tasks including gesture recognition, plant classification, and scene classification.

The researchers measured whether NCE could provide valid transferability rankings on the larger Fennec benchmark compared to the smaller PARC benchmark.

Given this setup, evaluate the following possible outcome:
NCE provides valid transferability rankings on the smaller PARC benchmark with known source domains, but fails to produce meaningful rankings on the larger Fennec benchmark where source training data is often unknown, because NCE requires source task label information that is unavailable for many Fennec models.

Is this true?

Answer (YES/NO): NO